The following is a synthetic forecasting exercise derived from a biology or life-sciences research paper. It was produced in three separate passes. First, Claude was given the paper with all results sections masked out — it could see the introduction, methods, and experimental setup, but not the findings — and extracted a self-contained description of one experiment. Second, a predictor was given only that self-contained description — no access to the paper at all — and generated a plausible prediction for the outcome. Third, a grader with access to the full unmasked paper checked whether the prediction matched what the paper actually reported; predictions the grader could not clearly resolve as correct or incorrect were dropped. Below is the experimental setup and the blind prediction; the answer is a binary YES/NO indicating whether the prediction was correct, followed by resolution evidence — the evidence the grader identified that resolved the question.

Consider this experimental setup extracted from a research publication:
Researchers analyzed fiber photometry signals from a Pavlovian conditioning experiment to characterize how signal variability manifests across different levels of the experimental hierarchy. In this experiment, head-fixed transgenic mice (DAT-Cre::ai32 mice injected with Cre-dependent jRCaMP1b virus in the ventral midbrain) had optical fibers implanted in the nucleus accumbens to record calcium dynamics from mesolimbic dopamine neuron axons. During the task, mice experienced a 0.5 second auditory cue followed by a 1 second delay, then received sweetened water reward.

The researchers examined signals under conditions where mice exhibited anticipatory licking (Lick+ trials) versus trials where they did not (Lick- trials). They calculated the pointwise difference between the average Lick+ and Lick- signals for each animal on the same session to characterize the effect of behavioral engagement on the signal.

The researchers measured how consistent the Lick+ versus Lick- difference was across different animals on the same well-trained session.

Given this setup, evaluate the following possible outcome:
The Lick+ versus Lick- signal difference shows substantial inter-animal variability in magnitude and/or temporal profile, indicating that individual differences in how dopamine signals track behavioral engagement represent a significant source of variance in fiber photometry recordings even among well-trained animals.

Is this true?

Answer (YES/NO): YES